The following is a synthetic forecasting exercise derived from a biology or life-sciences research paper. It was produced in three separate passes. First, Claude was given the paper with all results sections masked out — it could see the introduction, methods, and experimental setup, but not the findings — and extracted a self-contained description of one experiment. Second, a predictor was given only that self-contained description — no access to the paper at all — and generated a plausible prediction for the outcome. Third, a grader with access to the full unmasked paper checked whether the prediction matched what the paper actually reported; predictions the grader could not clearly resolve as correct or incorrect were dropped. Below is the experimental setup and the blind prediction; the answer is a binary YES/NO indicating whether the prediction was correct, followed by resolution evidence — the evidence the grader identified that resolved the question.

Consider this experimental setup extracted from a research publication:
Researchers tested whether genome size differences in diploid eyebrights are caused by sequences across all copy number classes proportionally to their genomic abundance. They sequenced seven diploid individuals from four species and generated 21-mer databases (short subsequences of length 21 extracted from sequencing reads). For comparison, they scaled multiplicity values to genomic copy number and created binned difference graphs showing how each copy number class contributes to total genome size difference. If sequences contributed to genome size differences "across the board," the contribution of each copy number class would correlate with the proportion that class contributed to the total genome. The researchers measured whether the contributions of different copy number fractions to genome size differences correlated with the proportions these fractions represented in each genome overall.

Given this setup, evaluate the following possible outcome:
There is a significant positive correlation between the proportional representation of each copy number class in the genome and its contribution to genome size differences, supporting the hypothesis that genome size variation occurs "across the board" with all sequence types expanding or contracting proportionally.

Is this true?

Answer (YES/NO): NO